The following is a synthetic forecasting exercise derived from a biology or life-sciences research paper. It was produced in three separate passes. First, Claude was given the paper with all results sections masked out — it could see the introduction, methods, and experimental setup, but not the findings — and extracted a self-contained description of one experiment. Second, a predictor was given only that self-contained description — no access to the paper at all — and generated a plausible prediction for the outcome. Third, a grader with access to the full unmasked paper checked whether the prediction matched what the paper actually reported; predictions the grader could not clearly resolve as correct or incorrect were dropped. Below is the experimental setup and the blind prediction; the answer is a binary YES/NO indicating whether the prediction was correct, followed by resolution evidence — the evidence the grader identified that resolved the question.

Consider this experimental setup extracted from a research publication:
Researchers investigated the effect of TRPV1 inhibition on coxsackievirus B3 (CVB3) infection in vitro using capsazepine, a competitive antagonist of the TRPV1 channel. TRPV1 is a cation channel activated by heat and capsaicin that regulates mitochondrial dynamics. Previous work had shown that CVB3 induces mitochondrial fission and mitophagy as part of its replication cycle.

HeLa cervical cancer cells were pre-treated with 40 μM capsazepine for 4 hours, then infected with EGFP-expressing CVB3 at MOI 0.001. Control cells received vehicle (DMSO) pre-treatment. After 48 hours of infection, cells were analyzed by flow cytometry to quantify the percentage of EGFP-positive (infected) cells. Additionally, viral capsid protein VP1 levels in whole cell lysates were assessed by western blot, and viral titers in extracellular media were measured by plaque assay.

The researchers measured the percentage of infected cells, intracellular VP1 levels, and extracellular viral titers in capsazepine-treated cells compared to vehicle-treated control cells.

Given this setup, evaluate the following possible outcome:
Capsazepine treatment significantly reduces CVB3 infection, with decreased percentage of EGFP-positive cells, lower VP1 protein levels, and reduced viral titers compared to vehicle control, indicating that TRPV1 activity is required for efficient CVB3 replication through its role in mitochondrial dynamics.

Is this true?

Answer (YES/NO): YES